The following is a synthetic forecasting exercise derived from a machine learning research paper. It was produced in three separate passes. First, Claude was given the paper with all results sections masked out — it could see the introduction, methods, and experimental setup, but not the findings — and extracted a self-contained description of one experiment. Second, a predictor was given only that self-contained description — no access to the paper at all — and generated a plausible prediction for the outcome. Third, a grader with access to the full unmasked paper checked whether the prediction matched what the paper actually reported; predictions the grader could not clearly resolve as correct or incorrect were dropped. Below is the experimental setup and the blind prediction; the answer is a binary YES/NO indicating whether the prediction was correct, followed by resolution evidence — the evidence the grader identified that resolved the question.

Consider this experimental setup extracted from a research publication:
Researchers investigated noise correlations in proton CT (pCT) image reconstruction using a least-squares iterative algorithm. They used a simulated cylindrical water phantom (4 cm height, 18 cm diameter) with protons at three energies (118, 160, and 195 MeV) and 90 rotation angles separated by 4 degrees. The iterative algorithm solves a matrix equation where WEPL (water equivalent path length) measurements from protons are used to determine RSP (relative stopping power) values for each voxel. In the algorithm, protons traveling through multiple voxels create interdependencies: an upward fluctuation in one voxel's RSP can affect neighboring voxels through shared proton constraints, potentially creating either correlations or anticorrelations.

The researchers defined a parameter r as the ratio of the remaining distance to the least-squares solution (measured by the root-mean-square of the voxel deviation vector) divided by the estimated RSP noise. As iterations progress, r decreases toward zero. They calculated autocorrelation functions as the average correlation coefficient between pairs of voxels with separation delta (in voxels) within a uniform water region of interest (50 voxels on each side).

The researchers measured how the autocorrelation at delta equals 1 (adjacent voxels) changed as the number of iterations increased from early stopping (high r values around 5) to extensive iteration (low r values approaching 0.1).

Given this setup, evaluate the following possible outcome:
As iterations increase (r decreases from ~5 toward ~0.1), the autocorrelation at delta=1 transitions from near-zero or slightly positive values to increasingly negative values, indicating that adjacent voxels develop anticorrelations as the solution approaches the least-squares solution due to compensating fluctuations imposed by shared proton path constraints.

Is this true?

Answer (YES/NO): NO